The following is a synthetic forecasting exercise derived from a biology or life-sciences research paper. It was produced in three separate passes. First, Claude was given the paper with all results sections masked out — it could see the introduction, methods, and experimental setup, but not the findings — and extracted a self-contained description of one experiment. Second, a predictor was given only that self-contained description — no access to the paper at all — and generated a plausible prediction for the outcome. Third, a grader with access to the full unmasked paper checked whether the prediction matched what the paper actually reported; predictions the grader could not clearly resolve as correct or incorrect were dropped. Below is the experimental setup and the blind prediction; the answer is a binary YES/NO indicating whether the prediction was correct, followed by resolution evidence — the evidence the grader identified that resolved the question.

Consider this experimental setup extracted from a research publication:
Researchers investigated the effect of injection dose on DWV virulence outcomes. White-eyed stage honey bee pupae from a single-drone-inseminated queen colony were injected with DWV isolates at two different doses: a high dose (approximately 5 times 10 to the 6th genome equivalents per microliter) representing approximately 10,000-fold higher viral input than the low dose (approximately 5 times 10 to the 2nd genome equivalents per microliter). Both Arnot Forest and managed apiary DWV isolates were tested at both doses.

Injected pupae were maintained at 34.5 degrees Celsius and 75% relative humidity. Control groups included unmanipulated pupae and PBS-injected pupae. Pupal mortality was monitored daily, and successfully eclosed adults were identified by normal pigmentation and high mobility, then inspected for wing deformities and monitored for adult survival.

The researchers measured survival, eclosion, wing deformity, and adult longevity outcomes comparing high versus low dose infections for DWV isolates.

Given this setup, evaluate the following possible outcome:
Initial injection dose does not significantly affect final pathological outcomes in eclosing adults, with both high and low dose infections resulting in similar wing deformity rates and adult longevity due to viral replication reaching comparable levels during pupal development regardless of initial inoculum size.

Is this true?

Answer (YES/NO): NO